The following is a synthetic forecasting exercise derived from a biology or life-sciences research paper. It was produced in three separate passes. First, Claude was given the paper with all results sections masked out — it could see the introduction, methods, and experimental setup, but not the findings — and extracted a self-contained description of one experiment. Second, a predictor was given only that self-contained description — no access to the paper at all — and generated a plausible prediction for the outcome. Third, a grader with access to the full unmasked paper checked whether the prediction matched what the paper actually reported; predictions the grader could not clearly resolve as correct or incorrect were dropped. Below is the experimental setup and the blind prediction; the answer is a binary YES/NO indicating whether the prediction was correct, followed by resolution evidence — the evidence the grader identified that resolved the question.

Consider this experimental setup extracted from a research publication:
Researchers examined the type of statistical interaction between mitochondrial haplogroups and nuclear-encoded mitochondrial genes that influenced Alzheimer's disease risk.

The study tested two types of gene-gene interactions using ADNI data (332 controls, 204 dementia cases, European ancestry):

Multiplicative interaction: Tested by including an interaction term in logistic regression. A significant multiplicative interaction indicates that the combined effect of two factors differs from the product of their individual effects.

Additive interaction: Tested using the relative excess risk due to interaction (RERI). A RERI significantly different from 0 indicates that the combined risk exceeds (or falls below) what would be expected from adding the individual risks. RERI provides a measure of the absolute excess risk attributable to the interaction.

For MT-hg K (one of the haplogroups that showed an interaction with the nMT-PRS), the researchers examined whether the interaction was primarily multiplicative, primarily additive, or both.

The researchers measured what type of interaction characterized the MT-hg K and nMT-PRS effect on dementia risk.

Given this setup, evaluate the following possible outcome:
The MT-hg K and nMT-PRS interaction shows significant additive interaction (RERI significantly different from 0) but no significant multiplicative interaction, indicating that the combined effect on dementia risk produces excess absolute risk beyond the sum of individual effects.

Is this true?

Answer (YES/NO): NO